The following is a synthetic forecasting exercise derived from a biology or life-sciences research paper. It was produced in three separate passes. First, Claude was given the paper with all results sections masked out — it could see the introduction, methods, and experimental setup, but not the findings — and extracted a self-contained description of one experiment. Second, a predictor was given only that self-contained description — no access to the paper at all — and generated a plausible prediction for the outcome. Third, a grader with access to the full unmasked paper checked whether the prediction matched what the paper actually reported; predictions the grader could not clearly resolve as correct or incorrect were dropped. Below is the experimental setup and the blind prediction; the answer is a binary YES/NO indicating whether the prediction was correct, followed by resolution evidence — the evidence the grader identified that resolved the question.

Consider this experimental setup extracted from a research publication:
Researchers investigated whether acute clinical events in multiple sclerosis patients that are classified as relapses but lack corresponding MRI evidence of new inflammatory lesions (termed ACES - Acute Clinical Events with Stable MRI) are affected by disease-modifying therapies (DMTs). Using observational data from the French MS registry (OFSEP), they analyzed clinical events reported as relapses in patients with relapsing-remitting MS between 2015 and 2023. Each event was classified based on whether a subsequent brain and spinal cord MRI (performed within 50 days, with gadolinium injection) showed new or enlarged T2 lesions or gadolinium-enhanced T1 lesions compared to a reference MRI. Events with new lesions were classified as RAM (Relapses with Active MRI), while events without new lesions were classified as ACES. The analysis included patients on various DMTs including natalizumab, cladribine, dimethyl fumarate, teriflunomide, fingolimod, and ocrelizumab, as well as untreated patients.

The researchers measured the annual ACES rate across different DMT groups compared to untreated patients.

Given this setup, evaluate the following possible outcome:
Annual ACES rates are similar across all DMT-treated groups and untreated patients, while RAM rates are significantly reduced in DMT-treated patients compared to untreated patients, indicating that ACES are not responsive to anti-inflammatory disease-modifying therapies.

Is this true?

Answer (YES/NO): YES